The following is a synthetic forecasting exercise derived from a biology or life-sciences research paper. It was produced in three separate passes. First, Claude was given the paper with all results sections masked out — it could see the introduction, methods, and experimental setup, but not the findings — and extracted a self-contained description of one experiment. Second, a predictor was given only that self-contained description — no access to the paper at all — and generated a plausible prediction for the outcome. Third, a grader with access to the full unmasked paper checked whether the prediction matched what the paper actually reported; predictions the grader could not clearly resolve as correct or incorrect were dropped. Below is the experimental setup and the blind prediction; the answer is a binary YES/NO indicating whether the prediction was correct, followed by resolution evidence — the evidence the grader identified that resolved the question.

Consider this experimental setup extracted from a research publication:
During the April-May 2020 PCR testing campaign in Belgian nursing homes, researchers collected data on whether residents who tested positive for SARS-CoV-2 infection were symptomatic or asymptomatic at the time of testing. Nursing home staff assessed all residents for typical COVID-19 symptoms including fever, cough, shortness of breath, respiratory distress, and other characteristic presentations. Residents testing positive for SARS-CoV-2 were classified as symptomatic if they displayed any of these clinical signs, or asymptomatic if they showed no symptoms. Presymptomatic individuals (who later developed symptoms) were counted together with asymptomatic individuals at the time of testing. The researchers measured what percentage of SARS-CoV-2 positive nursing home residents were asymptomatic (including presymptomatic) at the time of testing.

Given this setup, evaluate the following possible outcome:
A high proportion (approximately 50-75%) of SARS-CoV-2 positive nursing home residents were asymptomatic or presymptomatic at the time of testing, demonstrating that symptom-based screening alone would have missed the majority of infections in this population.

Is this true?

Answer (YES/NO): NO